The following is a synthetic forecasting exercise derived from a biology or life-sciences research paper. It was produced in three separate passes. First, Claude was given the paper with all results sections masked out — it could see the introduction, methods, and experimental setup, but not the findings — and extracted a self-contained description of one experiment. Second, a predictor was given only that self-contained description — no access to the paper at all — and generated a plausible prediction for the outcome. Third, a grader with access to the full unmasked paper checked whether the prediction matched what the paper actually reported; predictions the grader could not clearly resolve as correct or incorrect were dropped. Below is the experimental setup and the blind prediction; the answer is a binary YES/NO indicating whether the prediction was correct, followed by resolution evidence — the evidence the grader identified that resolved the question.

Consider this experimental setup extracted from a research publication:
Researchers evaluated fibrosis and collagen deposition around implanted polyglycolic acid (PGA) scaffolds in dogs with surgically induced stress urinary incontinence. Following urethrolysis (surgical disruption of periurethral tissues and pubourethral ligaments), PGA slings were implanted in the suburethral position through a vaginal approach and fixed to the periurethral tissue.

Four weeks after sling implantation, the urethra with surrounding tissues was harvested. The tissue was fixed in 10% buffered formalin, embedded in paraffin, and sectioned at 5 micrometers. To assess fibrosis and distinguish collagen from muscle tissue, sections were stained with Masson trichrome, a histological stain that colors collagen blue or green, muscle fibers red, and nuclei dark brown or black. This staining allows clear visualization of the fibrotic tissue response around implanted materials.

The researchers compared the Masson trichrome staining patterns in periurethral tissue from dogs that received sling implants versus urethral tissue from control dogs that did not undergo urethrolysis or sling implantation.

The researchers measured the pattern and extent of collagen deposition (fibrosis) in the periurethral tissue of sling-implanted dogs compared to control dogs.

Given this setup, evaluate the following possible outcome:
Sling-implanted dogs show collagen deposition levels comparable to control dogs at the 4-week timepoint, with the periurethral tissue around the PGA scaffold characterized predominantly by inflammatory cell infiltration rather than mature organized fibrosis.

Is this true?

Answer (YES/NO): NO